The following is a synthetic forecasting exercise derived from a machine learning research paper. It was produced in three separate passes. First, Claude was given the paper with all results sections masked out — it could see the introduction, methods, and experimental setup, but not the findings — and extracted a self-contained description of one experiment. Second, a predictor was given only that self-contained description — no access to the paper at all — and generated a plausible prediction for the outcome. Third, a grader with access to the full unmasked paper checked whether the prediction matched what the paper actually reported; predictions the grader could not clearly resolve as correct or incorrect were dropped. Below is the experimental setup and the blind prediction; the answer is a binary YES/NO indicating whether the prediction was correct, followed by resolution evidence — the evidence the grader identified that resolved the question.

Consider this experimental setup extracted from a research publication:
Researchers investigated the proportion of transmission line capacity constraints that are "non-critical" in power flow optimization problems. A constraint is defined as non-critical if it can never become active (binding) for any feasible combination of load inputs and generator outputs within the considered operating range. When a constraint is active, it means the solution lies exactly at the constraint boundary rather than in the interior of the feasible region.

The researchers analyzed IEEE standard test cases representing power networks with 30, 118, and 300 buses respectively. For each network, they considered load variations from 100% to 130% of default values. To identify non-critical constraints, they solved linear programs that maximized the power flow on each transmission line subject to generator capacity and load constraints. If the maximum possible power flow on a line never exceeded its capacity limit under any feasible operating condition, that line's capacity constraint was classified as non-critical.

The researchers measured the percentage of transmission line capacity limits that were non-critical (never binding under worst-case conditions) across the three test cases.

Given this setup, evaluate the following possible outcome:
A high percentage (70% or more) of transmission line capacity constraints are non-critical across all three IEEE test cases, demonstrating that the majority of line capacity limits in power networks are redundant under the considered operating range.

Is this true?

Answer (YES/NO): NO